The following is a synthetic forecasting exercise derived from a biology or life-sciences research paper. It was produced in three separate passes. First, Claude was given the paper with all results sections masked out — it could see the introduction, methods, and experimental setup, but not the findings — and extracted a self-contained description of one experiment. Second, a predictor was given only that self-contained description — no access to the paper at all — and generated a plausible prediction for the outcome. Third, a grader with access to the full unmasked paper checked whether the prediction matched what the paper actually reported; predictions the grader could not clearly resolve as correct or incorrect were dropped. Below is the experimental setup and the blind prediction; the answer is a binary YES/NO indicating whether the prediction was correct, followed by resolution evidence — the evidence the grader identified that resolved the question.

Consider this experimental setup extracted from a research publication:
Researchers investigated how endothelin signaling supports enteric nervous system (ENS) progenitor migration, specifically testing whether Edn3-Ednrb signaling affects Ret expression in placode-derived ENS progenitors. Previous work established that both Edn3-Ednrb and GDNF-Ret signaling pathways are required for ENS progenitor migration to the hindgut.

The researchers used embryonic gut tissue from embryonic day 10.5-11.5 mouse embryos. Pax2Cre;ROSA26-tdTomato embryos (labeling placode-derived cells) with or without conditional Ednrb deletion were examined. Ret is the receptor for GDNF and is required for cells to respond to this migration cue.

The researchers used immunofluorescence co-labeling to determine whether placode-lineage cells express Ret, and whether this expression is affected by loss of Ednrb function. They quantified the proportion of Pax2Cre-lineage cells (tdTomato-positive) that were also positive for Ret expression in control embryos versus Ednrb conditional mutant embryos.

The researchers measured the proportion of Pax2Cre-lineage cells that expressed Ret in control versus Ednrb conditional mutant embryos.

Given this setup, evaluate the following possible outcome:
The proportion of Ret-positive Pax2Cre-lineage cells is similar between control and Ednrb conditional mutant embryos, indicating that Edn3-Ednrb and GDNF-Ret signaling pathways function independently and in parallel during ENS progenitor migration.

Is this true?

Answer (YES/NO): NO